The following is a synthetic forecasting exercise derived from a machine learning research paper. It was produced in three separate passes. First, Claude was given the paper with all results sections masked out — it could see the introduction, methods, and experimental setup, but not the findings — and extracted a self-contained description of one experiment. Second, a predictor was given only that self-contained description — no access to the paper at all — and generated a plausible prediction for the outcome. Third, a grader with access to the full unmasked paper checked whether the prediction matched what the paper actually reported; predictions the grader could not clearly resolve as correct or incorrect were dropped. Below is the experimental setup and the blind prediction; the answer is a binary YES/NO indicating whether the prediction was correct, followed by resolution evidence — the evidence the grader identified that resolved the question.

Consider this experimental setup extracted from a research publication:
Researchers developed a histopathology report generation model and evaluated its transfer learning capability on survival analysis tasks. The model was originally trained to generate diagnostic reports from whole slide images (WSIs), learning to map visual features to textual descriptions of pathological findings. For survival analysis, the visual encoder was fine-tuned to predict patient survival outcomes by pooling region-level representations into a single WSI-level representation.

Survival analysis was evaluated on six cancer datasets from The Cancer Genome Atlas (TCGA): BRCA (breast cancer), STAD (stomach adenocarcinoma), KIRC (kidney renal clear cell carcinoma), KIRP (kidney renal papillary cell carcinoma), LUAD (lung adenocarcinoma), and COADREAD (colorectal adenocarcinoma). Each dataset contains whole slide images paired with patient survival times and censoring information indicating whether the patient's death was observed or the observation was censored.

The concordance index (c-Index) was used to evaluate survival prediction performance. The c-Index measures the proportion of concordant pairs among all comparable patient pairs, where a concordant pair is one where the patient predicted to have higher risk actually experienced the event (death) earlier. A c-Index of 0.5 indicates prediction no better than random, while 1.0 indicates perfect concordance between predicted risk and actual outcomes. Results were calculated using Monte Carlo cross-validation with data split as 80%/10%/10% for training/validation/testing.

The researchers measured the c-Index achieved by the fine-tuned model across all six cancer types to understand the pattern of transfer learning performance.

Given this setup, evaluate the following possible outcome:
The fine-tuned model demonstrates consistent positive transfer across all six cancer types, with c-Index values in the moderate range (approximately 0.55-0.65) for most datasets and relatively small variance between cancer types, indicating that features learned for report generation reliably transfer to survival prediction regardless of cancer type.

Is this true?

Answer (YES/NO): NO